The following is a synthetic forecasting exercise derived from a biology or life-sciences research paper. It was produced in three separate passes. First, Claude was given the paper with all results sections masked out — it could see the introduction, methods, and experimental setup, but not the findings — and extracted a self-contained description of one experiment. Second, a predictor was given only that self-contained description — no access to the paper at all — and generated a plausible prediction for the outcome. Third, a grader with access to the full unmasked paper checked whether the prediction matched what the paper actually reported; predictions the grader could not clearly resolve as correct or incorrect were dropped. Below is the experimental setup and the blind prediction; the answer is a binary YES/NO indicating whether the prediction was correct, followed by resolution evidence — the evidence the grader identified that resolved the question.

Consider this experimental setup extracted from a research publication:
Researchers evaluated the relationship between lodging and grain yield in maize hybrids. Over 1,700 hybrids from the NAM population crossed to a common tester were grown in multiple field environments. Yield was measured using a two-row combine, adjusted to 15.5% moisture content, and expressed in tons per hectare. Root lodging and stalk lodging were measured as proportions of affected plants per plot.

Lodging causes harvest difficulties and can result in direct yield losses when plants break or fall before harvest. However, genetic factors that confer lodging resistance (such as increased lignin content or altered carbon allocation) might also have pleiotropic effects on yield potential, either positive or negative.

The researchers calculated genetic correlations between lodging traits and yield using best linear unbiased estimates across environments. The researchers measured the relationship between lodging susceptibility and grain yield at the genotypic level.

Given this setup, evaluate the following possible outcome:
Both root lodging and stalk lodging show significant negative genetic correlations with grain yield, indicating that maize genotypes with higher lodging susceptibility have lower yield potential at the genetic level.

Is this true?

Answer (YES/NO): YES